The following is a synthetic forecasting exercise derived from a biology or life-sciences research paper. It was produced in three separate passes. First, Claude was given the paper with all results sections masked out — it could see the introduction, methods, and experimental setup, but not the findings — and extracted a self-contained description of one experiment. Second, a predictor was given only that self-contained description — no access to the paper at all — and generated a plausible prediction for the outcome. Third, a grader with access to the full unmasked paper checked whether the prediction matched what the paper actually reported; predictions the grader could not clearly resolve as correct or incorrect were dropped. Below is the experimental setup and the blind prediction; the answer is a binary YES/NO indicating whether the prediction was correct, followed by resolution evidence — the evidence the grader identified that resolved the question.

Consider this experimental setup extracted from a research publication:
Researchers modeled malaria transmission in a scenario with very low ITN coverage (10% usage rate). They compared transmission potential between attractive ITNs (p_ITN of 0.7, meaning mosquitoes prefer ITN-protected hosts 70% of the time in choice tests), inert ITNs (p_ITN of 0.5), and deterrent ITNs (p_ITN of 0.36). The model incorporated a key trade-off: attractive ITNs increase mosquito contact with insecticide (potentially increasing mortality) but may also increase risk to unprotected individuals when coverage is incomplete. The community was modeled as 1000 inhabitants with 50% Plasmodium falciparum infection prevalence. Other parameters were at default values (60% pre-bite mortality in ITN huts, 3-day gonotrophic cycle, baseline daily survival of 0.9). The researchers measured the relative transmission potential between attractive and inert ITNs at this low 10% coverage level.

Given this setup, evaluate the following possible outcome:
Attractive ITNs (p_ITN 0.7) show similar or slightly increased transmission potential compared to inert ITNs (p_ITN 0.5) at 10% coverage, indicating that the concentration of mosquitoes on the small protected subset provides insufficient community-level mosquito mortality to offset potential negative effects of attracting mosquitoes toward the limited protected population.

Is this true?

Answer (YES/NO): NO